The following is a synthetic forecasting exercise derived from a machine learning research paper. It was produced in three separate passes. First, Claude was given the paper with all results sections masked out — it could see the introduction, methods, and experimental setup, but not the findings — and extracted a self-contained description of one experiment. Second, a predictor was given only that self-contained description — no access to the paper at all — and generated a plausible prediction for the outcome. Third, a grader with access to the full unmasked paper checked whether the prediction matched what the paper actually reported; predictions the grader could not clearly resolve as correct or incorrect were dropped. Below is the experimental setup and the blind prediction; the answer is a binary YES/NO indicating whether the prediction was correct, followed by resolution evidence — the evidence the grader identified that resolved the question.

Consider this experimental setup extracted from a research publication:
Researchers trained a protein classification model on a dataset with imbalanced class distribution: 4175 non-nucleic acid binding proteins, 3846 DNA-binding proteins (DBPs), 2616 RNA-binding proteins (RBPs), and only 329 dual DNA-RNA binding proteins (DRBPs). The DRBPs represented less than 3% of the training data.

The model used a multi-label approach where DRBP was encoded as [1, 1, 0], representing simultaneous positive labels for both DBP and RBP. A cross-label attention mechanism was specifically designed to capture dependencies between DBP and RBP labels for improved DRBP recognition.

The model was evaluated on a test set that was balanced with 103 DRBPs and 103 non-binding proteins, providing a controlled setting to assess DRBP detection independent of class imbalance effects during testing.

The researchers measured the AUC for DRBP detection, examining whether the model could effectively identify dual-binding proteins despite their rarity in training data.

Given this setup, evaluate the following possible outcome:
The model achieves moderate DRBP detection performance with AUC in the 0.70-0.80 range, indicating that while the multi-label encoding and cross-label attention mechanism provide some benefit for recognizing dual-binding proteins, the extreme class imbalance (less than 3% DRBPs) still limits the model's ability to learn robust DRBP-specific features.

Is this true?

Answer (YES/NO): NO